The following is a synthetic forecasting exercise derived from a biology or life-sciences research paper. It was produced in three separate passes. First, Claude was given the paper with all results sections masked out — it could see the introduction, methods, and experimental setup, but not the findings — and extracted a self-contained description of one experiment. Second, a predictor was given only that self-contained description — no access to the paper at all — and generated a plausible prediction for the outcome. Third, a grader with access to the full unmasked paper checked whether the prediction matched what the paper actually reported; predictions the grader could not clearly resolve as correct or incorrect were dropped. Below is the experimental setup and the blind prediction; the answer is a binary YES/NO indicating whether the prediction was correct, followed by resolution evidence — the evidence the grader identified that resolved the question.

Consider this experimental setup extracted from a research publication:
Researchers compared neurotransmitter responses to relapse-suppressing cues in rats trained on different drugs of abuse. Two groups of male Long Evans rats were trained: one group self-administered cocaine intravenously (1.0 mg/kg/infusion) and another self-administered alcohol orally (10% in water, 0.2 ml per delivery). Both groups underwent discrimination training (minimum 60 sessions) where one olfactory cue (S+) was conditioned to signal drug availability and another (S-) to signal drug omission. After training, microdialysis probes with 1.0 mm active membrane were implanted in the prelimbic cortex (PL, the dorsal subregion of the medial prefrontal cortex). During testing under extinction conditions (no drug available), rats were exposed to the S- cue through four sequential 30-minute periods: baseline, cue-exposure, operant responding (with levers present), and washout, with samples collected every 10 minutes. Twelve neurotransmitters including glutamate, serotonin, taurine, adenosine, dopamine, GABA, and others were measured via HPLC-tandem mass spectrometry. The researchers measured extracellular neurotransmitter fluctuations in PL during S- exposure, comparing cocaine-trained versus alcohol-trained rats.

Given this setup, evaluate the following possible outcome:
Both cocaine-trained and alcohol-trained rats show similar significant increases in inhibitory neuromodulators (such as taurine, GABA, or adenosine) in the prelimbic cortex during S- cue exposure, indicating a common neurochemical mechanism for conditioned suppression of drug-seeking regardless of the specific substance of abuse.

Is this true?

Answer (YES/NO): NO